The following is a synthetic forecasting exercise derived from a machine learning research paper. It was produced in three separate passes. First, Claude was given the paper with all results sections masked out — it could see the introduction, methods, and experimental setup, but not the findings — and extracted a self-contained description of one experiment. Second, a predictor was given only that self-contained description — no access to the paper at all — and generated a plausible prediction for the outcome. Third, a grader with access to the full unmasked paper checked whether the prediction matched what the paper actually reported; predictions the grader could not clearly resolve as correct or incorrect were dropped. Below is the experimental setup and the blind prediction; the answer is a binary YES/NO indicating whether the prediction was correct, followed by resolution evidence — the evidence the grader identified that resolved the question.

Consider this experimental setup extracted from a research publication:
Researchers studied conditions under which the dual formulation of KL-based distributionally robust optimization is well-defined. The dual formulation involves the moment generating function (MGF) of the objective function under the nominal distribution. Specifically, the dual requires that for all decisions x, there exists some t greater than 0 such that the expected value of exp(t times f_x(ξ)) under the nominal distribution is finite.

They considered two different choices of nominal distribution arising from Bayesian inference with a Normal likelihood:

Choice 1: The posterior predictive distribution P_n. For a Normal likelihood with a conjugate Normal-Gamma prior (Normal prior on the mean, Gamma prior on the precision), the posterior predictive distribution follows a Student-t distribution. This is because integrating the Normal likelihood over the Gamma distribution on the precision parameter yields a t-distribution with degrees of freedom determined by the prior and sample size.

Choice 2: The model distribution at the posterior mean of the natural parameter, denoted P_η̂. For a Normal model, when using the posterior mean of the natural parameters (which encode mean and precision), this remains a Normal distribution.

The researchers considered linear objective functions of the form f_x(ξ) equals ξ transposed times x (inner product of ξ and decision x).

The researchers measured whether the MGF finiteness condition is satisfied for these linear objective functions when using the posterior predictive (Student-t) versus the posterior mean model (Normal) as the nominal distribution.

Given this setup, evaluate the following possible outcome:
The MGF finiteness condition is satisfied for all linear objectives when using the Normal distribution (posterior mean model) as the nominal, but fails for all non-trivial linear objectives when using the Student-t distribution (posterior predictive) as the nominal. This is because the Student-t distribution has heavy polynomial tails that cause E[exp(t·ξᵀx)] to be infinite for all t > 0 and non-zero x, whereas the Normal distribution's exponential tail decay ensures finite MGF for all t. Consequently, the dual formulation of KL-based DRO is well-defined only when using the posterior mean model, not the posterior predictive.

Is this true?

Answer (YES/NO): YES